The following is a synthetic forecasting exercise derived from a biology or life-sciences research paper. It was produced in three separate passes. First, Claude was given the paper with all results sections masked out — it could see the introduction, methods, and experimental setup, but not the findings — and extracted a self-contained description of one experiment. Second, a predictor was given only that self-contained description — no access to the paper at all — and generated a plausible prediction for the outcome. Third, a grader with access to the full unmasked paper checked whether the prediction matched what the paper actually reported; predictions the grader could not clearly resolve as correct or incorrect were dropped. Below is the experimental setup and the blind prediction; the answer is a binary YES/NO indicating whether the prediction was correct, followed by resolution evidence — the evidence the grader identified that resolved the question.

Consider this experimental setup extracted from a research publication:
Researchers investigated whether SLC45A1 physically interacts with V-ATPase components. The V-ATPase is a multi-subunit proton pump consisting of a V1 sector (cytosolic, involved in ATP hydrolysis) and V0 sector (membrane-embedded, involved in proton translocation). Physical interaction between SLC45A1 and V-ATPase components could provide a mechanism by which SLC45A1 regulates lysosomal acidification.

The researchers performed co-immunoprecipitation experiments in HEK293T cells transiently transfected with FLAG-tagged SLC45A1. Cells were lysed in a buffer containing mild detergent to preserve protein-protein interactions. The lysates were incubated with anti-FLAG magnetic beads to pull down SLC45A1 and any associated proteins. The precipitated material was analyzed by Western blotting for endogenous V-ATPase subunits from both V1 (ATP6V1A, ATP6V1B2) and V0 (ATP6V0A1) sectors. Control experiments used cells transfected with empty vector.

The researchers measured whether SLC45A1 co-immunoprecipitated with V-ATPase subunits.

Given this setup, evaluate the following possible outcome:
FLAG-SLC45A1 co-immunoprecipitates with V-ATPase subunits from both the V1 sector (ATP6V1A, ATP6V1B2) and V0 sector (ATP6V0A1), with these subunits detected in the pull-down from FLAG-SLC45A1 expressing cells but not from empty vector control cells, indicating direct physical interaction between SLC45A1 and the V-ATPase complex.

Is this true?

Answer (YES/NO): NO